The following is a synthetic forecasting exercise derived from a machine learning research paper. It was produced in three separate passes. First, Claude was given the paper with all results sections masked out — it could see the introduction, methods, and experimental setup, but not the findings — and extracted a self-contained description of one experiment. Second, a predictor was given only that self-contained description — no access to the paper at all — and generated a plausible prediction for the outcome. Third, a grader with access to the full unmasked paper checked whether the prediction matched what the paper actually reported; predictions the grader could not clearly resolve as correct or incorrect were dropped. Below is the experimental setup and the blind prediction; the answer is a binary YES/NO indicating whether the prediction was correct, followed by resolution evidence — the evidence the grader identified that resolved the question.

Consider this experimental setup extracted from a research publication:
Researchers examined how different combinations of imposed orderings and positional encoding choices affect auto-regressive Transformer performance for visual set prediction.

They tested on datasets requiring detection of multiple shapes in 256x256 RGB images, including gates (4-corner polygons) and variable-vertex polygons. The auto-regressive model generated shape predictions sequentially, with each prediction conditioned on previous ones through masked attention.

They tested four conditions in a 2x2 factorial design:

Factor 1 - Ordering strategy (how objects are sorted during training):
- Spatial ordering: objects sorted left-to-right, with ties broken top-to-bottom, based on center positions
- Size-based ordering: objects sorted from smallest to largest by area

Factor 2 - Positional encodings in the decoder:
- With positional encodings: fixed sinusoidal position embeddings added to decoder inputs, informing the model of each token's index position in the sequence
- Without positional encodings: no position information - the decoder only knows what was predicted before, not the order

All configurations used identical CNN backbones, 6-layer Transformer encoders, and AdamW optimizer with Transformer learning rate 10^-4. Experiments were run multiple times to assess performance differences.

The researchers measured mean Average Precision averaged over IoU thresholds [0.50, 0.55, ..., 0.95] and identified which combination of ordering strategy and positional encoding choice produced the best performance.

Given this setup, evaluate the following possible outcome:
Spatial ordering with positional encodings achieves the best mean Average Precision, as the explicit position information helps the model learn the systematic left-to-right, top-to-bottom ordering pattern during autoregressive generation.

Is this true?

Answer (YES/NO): NO